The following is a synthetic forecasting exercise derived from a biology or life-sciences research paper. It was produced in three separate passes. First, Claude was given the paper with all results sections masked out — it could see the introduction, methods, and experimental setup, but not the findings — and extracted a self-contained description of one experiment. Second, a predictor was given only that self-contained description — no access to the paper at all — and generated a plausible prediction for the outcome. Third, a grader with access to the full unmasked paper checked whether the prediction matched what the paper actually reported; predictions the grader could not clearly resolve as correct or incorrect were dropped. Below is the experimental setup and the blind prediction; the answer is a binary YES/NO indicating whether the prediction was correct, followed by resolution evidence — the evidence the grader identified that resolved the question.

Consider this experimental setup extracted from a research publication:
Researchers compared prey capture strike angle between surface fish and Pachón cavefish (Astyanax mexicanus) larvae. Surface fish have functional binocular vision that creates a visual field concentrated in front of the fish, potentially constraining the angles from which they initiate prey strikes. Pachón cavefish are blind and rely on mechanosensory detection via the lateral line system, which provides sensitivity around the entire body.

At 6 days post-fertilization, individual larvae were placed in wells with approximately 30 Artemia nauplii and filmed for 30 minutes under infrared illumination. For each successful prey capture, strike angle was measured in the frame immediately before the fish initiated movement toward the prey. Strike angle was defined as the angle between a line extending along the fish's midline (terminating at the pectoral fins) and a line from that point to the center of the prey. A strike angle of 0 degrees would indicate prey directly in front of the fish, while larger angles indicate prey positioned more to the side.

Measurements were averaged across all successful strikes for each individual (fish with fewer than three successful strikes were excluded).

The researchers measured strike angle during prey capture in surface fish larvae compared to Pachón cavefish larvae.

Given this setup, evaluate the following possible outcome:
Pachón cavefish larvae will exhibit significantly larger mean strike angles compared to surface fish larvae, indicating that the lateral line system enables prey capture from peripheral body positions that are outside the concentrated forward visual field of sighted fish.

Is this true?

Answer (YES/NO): YES